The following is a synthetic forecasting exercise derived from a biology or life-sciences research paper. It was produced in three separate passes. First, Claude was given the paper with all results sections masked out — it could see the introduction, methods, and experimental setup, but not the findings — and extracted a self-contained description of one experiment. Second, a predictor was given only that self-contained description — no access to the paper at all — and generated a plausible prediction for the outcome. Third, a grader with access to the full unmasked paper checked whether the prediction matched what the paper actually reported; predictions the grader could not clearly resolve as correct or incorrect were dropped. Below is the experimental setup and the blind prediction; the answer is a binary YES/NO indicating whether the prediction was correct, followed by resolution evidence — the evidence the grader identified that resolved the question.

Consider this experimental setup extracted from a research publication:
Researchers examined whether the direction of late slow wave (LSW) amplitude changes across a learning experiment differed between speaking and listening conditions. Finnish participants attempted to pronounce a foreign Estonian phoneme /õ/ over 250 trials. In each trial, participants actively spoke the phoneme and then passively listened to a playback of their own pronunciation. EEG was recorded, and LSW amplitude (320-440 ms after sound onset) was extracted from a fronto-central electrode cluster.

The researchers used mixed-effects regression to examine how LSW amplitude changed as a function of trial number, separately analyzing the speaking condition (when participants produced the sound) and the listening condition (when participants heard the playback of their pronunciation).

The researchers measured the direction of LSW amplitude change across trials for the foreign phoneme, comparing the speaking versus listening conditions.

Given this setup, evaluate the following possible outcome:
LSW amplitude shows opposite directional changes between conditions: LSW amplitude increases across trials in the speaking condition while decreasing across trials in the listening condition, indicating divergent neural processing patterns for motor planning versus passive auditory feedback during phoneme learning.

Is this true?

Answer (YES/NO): YES